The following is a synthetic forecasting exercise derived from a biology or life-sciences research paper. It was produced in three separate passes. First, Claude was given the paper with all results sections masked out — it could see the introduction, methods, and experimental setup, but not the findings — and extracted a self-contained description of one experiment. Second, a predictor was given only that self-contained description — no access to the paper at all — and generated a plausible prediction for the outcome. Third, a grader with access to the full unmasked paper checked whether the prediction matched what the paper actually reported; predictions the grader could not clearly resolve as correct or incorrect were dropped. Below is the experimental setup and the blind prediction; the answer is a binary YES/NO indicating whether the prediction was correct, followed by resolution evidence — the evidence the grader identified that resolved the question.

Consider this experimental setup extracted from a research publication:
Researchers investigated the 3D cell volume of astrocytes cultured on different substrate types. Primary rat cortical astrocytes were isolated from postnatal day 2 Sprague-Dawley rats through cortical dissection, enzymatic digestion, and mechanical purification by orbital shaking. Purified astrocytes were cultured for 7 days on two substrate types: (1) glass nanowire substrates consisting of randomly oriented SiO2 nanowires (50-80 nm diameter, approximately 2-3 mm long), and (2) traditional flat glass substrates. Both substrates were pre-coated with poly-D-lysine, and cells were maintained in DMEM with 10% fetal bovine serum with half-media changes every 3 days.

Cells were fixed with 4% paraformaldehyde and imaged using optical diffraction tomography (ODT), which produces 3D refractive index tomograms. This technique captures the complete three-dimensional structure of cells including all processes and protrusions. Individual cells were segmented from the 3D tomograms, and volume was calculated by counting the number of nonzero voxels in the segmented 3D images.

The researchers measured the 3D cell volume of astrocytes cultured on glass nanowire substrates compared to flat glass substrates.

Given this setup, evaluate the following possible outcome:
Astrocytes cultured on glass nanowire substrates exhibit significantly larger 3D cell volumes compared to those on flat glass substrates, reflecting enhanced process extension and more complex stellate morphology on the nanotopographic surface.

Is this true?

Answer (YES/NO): NO